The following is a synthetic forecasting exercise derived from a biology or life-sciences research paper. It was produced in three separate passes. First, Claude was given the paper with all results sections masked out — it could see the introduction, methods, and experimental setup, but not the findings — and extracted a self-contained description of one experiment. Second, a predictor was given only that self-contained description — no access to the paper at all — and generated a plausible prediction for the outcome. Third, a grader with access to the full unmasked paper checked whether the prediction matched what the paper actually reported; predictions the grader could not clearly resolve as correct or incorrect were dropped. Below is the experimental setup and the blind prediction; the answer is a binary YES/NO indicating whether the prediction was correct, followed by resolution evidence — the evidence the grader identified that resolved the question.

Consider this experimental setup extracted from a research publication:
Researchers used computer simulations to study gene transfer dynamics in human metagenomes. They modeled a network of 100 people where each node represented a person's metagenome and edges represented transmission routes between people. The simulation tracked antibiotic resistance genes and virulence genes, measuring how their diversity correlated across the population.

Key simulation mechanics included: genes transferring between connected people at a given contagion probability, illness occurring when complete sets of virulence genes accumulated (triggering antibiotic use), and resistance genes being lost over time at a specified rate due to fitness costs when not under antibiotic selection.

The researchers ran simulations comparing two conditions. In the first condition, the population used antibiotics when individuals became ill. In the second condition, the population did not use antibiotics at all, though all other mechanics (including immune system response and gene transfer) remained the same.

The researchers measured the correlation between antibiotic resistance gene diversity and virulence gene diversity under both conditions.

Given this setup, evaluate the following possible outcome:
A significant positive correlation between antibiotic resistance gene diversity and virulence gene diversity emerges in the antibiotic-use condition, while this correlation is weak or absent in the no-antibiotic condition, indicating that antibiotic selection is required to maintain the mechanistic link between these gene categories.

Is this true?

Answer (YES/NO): NO